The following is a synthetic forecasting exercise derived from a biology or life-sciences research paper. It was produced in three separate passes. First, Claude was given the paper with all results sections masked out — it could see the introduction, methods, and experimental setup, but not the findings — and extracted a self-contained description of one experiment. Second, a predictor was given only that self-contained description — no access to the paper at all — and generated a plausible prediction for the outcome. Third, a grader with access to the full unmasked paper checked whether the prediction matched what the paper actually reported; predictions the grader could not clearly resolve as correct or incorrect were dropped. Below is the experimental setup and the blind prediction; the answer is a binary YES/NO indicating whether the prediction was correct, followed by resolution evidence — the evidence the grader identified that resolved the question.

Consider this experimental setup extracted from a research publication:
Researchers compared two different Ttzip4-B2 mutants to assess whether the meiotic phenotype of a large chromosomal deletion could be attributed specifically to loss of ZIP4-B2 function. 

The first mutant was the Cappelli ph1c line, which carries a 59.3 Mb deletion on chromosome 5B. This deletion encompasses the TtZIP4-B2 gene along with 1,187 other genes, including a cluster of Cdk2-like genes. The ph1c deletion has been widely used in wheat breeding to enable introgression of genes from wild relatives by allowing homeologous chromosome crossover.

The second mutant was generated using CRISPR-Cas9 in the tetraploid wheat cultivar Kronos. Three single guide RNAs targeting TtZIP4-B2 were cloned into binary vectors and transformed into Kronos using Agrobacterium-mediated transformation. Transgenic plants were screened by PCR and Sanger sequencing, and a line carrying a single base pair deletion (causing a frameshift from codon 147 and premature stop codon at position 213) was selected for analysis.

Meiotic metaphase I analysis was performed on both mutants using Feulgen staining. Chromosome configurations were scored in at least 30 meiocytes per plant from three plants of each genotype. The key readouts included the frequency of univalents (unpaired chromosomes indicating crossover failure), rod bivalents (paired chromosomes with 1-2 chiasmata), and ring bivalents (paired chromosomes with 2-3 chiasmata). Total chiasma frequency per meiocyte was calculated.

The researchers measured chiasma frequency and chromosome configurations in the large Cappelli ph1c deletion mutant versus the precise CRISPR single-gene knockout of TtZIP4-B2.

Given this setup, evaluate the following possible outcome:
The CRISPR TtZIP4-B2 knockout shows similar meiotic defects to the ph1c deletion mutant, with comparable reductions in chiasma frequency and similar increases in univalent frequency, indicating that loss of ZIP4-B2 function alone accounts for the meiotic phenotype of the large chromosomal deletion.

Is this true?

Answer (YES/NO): YES